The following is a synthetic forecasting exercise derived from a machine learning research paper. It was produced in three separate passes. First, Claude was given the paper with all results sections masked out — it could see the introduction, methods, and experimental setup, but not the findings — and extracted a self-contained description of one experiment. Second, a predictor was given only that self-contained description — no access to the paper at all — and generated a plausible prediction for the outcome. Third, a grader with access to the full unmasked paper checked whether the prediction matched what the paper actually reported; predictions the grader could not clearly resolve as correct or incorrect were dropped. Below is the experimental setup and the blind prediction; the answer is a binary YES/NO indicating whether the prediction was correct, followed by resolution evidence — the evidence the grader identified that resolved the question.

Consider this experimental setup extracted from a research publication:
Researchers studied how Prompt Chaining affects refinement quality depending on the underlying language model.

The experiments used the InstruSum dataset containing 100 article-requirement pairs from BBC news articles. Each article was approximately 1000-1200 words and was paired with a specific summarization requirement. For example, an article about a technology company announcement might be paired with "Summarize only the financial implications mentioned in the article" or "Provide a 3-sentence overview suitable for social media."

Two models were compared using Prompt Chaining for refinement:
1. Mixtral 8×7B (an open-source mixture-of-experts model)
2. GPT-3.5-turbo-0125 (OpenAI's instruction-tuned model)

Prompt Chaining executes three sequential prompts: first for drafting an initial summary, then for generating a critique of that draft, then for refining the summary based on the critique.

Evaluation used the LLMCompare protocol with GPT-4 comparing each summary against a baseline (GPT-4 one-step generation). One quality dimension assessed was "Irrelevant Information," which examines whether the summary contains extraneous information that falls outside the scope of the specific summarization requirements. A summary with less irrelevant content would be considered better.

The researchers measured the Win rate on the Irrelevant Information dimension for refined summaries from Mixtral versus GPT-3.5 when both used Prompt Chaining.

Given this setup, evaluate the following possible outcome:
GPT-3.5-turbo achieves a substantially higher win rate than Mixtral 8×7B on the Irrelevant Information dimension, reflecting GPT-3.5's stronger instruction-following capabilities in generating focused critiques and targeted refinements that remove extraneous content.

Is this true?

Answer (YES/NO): NO